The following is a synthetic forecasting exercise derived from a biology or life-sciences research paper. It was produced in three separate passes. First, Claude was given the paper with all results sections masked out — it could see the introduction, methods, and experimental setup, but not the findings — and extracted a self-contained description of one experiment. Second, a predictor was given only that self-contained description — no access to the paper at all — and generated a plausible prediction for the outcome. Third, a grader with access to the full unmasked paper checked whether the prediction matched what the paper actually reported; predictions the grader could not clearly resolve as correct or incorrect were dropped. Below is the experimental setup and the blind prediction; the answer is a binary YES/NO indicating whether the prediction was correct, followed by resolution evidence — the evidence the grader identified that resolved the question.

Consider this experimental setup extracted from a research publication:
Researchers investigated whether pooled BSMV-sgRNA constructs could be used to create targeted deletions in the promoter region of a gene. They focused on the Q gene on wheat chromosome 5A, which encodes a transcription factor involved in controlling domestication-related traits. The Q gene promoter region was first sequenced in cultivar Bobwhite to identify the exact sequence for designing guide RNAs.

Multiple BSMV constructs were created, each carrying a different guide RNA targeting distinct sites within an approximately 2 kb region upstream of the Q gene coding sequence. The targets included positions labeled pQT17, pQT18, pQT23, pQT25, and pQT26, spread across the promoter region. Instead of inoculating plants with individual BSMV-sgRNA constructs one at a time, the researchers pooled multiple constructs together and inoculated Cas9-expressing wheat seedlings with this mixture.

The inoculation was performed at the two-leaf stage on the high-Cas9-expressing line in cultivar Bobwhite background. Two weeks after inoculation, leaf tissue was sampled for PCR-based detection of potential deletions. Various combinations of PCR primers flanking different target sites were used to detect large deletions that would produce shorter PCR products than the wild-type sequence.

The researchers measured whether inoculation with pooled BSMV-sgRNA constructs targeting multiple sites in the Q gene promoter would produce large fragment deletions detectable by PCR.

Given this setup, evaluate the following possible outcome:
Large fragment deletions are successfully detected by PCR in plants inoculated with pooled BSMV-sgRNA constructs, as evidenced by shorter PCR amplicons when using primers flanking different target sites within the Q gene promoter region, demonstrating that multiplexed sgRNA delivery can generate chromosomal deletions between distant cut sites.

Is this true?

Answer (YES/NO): YES